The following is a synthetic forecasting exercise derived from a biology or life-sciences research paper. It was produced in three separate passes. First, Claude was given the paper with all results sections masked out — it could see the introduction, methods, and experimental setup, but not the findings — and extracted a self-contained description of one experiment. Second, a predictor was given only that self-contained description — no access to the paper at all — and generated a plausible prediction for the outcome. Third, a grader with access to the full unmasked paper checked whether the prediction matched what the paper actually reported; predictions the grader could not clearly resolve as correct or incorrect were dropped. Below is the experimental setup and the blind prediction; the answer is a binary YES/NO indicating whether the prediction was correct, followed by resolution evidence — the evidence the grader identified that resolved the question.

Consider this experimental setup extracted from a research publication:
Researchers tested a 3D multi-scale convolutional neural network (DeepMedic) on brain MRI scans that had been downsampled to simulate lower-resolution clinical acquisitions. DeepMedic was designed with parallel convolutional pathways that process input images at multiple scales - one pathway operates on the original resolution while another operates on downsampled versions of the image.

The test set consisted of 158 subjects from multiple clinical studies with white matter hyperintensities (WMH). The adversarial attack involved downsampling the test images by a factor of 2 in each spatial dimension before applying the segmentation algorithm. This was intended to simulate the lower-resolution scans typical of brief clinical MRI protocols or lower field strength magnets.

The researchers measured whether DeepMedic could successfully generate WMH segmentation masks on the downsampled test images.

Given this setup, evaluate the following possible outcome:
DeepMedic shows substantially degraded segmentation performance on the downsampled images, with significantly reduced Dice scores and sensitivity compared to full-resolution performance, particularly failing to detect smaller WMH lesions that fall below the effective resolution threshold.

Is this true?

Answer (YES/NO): YES